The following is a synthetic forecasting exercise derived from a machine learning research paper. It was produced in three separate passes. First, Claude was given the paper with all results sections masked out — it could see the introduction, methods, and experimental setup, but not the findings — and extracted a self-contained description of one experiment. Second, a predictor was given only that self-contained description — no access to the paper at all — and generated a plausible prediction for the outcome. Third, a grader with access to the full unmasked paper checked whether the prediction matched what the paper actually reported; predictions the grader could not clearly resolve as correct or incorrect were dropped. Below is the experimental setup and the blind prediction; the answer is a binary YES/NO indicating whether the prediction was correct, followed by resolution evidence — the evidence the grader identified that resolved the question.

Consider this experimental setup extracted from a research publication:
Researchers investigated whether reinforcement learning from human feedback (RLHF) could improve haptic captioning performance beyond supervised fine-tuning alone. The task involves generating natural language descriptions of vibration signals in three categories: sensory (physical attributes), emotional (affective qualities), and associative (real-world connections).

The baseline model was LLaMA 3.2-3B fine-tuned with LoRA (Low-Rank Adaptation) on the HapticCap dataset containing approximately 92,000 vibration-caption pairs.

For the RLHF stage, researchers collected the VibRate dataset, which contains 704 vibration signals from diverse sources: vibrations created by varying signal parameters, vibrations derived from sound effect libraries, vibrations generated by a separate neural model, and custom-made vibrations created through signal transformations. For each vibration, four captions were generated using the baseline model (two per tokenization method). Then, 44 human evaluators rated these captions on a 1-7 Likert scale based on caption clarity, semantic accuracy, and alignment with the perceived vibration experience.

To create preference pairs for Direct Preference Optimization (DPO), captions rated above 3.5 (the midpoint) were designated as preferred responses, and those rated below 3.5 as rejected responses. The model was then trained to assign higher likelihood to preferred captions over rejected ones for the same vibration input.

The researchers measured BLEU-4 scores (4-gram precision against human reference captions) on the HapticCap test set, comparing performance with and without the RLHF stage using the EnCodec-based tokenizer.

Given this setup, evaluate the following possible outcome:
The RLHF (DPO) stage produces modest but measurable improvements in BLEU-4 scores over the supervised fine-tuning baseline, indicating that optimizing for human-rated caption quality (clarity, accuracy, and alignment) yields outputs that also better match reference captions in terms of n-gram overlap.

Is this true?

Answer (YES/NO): NO